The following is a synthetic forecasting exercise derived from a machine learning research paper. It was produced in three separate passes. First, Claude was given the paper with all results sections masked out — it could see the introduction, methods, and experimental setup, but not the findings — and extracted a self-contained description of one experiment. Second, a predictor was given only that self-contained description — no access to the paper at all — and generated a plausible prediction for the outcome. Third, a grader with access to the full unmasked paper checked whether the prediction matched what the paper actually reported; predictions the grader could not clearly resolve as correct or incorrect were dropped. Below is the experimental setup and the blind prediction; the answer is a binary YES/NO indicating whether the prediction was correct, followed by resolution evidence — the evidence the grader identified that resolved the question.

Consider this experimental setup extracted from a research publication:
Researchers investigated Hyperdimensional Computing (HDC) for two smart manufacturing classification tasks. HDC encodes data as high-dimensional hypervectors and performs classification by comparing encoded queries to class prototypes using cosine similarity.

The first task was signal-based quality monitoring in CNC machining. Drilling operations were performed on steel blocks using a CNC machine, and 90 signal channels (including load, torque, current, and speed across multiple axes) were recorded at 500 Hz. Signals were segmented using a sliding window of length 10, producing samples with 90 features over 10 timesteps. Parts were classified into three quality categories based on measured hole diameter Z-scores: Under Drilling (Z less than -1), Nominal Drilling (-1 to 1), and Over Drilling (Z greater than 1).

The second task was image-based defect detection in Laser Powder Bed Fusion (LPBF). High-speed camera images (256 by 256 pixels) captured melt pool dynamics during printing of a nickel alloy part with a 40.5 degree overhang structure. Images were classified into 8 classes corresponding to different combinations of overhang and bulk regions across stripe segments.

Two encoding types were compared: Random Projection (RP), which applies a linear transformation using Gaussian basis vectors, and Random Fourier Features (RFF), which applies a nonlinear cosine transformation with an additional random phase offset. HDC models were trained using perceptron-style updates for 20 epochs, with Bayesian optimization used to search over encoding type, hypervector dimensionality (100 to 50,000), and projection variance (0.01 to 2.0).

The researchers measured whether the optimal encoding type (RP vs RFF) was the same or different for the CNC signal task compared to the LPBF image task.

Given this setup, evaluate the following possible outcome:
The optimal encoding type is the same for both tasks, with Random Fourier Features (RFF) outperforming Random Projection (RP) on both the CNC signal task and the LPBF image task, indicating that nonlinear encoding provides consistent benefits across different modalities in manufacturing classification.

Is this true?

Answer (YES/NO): NO